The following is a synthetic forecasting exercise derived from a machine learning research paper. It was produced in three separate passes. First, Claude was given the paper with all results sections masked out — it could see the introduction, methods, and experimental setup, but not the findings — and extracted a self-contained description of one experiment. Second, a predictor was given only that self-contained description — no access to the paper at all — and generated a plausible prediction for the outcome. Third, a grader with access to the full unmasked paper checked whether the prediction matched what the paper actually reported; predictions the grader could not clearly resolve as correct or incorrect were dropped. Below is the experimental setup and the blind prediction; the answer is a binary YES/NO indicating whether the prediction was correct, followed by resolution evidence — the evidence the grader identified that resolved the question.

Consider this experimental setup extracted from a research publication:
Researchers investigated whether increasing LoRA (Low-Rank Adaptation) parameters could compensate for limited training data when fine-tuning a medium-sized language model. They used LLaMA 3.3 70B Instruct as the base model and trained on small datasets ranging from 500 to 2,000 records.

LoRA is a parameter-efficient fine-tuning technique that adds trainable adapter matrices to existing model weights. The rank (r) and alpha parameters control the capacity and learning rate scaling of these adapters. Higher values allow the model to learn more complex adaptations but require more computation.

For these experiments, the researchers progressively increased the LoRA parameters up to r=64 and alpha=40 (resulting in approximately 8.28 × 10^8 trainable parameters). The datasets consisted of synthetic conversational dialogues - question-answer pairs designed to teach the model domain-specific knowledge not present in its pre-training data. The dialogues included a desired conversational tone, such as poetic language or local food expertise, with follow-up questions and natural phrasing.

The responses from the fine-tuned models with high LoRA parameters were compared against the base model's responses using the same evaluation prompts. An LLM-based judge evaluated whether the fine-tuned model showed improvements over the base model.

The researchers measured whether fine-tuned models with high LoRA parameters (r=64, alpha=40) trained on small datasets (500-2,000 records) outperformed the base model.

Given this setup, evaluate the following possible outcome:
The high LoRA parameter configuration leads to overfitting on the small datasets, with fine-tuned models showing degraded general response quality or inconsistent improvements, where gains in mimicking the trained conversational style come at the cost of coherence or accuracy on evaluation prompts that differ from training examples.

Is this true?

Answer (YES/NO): NO